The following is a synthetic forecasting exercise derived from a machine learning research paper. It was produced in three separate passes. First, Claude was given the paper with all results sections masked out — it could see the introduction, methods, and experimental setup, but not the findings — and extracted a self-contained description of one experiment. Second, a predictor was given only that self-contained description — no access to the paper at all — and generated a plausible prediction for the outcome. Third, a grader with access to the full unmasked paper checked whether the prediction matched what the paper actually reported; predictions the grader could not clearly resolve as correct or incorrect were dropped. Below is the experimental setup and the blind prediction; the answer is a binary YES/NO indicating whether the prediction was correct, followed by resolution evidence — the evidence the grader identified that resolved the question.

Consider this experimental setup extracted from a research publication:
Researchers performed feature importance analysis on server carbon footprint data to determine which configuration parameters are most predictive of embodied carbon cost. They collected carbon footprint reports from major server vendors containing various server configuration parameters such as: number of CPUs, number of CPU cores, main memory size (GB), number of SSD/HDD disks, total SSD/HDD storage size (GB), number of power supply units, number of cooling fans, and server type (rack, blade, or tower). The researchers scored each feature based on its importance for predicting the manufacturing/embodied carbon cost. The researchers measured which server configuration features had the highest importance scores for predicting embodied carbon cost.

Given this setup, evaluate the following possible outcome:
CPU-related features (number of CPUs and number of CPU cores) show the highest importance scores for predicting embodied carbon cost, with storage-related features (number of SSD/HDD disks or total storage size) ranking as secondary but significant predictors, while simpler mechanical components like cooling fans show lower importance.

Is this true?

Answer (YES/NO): NO